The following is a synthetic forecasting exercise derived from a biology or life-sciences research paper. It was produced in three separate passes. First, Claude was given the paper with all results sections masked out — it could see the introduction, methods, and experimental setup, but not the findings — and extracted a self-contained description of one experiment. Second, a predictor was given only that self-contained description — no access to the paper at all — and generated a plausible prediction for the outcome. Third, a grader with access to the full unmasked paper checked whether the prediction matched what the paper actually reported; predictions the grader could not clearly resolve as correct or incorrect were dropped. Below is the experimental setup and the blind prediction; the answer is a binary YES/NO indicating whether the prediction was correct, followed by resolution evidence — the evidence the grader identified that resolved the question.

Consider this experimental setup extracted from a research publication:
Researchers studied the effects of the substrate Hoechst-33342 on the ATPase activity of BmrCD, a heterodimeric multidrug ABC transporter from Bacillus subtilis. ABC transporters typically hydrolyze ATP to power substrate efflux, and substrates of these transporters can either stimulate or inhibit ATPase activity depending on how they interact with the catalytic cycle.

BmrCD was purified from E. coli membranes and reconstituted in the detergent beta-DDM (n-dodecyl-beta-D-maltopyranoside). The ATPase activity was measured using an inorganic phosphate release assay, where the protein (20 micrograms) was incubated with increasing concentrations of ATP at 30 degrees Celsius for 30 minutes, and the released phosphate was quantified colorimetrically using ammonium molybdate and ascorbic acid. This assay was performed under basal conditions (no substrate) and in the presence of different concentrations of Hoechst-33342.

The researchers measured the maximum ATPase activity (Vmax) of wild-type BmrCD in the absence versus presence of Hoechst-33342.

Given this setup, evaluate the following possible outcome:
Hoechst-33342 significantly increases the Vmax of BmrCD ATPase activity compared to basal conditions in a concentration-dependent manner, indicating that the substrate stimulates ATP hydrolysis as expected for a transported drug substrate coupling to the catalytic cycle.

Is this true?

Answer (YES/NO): YES